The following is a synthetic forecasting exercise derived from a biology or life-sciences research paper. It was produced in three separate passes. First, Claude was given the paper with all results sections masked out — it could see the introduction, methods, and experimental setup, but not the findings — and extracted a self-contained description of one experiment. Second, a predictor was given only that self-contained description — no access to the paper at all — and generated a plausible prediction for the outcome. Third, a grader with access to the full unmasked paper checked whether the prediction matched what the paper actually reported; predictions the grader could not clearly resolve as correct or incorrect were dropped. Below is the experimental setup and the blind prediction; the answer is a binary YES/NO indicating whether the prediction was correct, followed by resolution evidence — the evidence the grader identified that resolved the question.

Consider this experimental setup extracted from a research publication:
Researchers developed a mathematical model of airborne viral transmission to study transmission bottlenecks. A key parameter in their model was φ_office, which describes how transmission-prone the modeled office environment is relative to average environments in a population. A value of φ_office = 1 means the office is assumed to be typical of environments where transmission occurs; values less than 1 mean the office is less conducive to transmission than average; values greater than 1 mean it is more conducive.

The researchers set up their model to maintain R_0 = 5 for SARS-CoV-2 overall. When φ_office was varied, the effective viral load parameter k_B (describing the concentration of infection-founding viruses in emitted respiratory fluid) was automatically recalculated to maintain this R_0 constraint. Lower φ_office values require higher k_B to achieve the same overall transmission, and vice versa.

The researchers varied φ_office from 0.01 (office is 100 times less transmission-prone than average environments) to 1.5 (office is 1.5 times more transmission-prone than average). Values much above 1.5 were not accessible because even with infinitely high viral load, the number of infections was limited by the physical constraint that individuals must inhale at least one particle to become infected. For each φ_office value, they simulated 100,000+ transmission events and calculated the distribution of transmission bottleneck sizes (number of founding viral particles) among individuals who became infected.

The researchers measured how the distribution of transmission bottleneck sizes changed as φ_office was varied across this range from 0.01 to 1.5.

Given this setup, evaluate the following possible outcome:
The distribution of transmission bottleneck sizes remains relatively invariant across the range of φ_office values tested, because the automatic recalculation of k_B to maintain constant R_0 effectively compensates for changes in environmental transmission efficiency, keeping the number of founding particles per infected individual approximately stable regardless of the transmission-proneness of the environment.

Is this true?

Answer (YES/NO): NO